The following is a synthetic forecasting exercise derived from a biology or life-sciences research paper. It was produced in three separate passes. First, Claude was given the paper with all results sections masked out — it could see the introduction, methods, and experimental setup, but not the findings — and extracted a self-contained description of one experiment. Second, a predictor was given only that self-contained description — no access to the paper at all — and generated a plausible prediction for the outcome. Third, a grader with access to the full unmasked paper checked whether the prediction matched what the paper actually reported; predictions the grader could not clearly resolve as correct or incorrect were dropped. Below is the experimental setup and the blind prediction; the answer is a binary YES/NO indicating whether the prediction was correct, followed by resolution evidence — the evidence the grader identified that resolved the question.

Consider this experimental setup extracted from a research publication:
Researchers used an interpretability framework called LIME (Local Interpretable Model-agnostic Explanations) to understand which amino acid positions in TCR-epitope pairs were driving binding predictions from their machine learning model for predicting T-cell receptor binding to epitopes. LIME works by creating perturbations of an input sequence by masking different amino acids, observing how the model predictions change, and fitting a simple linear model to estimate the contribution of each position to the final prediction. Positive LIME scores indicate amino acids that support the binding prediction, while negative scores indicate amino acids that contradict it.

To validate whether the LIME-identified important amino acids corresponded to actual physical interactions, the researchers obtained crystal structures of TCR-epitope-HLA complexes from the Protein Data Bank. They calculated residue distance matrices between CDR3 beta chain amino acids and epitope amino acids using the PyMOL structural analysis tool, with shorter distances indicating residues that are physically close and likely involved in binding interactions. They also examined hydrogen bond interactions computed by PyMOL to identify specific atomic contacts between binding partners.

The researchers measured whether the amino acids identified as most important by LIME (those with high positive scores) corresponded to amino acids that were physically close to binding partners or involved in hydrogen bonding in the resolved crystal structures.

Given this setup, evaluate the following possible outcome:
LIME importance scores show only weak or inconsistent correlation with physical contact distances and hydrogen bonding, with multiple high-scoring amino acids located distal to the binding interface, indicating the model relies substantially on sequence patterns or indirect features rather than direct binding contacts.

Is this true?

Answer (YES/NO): NO